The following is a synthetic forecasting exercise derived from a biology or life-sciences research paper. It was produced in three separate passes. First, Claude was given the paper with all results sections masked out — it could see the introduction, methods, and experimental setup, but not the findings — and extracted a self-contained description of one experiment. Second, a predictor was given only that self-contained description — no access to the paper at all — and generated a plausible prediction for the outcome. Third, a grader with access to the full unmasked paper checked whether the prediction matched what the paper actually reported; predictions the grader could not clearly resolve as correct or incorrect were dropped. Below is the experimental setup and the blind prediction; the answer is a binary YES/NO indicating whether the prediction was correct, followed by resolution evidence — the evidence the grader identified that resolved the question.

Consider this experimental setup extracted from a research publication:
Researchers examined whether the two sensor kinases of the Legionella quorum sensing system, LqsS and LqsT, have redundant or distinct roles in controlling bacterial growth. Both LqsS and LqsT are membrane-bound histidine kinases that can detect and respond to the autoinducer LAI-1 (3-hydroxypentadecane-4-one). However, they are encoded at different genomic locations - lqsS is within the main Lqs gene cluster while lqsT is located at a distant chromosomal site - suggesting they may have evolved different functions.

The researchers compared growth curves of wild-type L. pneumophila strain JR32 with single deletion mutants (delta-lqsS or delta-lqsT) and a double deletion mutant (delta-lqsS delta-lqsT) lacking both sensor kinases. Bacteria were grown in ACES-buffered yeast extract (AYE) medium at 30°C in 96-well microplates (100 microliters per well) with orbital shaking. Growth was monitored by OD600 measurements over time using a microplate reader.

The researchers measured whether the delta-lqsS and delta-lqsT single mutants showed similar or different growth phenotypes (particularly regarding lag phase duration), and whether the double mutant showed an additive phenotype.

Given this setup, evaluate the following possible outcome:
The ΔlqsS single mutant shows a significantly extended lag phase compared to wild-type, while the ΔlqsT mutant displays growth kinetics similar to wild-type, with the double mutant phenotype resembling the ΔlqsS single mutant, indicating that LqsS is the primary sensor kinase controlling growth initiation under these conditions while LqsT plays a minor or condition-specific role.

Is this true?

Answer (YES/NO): NO